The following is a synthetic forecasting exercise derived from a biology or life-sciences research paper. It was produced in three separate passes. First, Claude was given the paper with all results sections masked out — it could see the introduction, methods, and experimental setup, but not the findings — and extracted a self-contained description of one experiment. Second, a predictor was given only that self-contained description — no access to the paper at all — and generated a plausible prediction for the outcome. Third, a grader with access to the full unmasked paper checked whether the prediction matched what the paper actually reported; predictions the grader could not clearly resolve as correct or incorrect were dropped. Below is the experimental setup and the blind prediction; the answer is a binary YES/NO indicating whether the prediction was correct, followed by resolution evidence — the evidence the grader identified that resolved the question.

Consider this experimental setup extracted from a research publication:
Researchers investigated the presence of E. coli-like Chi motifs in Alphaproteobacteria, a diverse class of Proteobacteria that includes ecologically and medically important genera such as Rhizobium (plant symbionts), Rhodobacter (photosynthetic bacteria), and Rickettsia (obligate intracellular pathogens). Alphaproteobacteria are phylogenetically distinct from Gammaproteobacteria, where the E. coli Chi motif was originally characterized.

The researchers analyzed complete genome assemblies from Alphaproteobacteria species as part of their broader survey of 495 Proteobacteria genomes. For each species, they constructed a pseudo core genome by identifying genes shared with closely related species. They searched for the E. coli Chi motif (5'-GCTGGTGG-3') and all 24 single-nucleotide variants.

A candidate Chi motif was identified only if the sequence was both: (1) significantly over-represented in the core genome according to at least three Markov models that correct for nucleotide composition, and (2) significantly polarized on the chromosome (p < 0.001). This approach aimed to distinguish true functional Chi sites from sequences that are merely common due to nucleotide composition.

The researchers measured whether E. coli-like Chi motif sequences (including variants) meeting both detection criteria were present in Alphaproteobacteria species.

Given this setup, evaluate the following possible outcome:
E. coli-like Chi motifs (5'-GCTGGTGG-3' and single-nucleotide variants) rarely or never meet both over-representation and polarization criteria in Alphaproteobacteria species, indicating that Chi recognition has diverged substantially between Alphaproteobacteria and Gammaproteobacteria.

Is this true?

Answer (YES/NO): YES